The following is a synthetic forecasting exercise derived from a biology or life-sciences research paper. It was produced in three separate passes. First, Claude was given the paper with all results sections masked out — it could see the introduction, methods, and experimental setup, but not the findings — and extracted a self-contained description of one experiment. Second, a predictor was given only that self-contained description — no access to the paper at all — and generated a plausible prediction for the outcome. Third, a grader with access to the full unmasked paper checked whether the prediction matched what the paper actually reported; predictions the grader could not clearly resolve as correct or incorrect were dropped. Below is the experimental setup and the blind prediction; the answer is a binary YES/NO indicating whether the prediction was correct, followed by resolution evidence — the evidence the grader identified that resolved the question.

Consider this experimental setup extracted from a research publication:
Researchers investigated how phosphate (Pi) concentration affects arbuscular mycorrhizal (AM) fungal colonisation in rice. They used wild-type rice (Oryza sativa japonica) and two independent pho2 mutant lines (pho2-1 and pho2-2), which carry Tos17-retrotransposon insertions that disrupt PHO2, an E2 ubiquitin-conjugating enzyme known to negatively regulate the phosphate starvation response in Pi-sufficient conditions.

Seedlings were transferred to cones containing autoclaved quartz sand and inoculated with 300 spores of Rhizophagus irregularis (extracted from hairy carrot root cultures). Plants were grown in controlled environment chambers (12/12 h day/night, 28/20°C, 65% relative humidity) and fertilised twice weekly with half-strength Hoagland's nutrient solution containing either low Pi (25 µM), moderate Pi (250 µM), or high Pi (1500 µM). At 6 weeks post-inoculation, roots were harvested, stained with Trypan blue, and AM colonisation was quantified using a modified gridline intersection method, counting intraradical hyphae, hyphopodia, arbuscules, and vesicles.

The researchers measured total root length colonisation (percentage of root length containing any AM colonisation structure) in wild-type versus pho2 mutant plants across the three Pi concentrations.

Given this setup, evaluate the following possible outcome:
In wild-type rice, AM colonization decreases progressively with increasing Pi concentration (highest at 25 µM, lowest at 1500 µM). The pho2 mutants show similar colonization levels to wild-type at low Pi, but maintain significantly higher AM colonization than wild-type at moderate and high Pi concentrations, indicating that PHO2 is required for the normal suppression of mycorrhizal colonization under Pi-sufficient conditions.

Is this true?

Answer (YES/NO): NO